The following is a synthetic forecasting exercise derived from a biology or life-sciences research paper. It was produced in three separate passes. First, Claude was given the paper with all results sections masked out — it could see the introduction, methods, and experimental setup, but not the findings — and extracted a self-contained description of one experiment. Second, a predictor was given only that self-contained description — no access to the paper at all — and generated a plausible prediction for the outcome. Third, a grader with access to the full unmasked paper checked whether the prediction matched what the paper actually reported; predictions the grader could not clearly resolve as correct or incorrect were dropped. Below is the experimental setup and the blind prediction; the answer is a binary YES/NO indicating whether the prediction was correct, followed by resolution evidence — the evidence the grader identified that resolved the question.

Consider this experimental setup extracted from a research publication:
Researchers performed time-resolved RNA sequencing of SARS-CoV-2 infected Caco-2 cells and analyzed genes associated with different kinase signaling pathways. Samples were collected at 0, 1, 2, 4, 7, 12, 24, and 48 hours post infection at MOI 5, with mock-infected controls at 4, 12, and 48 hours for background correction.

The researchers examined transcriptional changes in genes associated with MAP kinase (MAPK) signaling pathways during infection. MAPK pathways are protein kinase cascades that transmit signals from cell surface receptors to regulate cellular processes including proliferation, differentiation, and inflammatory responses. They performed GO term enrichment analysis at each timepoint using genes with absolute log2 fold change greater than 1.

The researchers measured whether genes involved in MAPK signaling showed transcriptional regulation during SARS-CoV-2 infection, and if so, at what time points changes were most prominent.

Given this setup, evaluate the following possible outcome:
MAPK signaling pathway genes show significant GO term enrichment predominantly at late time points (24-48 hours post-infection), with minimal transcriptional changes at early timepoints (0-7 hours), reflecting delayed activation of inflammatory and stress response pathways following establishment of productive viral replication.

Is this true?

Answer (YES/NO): NO